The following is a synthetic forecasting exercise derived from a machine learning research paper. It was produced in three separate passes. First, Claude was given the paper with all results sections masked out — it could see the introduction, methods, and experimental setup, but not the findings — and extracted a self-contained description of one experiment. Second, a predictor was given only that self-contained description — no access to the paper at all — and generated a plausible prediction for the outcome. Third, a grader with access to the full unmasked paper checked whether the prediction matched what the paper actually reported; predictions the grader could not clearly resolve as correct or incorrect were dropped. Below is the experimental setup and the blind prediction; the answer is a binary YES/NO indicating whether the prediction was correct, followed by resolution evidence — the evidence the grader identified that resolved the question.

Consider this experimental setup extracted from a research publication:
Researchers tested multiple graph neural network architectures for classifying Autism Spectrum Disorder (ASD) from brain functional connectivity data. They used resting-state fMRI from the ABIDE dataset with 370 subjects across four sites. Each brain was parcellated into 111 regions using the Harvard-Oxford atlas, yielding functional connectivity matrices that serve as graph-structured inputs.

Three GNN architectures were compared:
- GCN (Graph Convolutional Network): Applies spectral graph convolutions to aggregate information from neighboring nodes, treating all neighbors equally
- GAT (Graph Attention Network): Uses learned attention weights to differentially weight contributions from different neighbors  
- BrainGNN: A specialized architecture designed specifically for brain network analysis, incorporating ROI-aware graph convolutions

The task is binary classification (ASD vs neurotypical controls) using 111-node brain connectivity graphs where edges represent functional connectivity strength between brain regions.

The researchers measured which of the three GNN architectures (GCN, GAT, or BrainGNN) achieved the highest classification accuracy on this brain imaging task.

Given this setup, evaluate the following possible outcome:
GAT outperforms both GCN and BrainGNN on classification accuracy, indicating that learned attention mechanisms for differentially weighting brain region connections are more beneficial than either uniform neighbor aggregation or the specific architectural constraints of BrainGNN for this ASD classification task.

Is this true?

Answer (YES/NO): NO